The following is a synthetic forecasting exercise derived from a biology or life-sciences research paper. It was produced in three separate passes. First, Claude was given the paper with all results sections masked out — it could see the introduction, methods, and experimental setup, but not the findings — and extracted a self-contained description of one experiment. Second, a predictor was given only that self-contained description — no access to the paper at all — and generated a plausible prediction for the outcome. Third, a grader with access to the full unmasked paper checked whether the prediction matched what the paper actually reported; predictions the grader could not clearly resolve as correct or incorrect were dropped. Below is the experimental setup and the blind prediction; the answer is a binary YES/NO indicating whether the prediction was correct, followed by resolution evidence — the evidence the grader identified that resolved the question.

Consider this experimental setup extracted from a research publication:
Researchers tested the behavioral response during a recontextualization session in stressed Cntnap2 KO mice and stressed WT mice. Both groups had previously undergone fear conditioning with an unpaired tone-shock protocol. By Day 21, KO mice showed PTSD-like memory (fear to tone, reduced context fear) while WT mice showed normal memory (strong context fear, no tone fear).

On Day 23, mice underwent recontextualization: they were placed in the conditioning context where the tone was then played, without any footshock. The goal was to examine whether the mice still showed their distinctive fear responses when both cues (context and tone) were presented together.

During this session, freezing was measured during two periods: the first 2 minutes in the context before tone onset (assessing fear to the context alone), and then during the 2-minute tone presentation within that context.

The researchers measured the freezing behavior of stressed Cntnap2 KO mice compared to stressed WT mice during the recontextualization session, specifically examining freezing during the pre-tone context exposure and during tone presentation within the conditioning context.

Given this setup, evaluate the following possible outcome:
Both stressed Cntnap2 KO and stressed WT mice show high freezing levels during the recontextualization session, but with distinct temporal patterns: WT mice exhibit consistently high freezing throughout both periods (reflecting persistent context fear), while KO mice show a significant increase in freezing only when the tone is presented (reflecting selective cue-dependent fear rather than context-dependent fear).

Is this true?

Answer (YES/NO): NO